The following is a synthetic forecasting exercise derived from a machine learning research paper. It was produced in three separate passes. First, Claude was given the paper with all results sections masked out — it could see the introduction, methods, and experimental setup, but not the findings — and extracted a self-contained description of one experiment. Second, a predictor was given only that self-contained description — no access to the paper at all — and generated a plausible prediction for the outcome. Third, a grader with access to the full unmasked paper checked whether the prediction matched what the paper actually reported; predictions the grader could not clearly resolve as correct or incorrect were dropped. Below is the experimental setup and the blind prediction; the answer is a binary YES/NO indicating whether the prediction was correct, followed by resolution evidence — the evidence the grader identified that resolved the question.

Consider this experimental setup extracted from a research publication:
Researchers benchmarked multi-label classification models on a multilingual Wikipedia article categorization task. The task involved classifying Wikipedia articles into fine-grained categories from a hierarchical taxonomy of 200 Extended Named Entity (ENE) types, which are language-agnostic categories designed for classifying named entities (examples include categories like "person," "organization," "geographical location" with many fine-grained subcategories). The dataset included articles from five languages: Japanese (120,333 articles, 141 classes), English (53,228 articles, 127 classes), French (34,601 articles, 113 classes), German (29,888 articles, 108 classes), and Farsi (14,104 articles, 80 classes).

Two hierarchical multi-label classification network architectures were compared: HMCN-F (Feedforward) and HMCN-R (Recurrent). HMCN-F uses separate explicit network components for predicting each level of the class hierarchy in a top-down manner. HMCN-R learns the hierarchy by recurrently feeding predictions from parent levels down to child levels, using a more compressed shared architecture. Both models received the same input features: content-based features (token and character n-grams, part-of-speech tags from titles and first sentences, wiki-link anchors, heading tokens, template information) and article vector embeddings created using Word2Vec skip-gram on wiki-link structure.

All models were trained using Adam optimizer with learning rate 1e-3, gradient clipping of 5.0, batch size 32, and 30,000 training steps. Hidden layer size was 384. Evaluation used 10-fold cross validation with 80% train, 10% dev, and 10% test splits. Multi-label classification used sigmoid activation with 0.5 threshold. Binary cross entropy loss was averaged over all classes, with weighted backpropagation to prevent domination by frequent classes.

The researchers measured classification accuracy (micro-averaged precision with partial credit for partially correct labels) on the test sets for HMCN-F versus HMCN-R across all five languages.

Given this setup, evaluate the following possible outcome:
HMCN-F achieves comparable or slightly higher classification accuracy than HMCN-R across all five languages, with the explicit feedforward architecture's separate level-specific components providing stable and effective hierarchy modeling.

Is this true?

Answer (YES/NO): NO